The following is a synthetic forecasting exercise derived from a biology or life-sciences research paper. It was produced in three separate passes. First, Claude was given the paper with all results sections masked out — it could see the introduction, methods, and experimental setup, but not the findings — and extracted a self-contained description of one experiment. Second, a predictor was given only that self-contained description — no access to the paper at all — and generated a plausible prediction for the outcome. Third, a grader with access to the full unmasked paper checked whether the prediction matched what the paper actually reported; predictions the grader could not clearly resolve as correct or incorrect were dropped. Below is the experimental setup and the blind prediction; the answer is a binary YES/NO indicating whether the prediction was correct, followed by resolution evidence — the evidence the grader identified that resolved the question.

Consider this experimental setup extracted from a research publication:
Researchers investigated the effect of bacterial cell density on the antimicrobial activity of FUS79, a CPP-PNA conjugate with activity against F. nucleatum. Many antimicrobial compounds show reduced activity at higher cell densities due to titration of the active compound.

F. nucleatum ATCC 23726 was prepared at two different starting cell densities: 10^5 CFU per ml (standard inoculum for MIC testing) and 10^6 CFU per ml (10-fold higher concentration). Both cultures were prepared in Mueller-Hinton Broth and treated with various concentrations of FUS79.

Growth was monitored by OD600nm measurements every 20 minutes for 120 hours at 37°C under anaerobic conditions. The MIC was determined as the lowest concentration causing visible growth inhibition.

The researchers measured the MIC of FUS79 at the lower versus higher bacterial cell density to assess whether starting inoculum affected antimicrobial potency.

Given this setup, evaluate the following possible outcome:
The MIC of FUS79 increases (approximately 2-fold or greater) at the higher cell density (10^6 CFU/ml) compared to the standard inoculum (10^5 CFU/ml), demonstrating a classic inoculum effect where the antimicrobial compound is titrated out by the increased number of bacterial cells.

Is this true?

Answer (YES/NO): YES